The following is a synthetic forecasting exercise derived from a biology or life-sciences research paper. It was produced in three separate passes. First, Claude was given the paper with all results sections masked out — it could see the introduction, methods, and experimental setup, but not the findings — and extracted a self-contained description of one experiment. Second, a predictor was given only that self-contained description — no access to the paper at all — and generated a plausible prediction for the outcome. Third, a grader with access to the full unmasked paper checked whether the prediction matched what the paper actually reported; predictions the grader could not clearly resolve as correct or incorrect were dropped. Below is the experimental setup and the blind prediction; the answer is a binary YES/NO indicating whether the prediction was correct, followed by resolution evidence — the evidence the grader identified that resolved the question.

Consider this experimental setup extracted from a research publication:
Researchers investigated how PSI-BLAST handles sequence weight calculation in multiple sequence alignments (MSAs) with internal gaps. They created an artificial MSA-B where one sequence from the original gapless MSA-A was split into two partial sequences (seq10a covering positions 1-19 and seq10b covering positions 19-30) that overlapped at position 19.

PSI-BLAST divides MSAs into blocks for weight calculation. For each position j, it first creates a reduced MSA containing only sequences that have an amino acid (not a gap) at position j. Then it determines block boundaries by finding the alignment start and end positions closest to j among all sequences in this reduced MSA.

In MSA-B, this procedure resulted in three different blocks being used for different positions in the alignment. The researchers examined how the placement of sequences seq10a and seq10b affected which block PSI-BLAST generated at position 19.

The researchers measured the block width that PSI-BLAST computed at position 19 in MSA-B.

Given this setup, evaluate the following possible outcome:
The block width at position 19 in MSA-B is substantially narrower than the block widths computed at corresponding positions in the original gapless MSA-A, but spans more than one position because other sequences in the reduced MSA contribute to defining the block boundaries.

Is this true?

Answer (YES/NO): NO